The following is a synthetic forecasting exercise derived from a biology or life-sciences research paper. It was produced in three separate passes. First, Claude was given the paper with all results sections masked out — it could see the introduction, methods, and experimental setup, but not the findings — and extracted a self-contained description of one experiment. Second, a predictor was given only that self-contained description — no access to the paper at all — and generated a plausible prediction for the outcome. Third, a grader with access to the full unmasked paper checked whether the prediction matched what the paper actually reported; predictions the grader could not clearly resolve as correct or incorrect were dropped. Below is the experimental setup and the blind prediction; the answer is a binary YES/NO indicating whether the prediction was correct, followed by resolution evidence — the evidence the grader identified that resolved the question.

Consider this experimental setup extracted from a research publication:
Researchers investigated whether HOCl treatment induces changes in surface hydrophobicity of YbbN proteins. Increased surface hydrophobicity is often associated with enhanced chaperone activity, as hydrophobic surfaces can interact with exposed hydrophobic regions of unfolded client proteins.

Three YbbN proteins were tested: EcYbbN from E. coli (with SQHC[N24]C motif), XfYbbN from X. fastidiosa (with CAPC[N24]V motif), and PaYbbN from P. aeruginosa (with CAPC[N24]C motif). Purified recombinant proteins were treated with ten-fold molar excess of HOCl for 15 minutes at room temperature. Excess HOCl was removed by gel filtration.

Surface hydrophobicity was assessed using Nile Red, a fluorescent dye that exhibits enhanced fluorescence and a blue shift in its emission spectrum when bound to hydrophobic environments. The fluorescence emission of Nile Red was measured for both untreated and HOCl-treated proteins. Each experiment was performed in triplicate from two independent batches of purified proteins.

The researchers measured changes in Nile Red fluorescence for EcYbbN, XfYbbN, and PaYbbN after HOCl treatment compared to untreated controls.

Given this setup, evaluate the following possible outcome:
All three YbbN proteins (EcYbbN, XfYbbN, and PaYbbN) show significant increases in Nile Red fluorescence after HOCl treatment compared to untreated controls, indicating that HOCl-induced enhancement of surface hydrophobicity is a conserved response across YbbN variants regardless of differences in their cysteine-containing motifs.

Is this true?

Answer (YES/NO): NO